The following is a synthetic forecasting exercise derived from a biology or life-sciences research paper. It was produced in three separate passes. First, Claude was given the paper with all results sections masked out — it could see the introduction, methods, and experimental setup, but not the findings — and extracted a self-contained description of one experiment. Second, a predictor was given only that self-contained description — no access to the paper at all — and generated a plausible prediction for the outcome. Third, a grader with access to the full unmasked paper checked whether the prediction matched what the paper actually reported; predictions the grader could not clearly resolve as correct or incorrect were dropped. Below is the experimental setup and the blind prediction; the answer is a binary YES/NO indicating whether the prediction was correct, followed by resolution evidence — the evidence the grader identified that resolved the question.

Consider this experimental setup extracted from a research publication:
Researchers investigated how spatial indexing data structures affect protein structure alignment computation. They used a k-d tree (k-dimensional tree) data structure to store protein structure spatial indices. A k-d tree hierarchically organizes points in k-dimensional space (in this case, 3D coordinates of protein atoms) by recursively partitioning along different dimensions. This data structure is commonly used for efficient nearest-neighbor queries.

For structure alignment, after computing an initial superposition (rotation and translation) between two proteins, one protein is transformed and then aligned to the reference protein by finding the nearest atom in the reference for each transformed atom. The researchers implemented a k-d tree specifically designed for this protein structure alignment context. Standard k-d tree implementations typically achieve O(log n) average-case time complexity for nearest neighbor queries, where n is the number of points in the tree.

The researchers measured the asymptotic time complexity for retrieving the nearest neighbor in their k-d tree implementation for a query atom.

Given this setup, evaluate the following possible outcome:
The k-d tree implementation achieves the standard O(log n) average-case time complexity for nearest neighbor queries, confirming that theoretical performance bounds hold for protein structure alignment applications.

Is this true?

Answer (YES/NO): NO